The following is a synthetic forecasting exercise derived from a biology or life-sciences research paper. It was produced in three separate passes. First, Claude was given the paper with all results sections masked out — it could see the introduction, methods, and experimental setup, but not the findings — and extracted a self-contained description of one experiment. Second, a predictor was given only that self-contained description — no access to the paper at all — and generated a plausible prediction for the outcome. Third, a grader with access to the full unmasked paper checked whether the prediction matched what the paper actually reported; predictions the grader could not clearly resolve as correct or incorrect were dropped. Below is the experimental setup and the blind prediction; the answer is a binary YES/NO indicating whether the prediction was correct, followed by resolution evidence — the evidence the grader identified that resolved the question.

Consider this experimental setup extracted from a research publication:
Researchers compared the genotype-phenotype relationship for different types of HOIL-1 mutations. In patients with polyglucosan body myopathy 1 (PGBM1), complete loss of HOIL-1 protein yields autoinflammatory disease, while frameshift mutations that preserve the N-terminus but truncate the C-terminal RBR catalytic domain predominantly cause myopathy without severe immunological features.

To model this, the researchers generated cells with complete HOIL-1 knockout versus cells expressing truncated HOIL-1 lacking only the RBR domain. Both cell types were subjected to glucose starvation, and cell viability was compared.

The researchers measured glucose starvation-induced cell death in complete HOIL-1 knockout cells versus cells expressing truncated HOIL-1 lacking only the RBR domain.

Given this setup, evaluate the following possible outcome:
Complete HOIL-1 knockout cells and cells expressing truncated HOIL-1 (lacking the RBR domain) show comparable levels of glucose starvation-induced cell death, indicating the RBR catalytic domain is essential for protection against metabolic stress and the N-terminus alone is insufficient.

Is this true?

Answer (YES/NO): NO